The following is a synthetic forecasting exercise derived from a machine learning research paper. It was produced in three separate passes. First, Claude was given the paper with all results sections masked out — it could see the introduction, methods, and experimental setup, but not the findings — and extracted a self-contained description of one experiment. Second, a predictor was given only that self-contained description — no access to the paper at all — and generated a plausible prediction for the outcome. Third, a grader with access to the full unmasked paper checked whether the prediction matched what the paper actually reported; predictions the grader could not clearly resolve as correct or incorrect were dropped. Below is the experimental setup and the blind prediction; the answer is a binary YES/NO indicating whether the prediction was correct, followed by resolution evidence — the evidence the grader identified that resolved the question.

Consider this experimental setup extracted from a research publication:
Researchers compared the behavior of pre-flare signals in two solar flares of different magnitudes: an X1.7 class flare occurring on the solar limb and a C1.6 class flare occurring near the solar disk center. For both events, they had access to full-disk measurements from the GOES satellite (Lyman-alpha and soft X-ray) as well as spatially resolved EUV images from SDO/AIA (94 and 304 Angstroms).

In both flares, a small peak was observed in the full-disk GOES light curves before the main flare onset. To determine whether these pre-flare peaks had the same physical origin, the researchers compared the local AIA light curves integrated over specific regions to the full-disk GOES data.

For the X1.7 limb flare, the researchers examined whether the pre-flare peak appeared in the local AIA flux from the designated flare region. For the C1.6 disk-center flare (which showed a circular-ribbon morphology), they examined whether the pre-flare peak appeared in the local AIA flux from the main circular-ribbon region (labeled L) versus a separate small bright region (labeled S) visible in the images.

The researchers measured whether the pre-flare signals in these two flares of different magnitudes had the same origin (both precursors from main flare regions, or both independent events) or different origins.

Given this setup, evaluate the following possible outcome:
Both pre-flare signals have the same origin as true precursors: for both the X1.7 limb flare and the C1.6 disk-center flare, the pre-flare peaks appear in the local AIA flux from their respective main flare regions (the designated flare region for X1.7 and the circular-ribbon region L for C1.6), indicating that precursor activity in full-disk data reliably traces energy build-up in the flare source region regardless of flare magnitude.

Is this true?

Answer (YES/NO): NO